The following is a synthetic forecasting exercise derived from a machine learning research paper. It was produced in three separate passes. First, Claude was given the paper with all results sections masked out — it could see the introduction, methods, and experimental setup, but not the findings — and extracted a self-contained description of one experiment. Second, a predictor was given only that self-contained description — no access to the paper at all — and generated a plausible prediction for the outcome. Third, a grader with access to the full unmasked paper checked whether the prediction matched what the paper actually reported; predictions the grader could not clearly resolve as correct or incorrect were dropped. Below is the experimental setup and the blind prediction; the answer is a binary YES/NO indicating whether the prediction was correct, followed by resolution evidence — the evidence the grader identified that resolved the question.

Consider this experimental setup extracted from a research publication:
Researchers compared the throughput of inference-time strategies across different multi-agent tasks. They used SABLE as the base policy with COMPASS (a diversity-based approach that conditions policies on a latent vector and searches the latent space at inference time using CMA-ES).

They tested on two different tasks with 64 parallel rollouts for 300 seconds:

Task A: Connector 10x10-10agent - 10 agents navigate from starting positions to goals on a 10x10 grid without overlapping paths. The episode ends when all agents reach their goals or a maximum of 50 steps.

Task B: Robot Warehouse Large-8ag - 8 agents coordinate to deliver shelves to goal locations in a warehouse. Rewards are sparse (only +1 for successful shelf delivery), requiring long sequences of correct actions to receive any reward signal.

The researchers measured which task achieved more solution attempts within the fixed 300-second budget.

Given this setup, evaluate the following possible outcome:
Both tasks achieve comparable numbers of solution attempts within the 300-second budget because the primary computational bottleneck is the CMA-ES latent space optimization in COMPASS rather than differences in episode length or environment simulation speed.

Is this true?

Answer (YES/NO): NO